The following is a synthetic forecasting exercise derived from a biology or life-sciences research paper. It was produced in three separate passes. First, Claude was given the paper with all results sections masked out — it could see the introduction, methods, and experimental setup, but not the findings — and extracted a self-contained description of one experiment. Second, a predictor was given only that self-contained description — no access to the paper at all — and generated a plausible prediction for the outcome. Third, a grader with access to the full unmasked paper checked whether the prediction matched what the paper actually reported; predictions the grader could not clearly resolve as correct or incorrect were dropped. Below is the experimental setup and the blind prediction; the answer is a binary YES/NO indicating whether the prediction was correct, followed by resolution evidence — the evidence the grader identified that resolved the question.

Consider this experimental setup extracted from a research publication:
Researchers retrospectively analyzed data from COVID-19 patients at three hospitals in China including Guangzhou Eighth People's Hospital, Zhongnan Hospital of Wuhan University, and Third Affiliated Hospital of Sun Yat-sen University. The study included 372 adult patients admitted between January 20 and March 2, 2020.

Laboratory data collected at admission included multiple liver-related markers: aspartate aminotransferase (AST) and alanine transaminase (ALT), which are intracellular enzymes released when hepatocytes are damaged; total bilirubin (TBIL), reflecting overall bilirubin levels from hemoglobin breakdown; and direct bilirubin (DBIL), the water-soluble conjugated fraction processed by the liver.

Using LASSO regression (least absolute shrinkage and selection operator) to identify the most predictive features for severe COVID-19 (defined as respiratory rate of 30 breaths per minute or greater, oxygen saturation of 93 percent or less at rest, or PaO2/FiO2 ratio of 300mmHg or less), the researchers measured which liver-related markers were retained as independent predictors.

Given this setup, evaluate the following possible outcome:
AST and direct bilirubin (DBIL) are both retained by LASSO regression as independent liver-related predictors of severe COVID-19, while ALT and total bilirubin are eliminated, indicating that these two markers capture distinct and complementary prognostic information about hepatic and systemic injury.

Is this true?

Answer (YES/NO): NO